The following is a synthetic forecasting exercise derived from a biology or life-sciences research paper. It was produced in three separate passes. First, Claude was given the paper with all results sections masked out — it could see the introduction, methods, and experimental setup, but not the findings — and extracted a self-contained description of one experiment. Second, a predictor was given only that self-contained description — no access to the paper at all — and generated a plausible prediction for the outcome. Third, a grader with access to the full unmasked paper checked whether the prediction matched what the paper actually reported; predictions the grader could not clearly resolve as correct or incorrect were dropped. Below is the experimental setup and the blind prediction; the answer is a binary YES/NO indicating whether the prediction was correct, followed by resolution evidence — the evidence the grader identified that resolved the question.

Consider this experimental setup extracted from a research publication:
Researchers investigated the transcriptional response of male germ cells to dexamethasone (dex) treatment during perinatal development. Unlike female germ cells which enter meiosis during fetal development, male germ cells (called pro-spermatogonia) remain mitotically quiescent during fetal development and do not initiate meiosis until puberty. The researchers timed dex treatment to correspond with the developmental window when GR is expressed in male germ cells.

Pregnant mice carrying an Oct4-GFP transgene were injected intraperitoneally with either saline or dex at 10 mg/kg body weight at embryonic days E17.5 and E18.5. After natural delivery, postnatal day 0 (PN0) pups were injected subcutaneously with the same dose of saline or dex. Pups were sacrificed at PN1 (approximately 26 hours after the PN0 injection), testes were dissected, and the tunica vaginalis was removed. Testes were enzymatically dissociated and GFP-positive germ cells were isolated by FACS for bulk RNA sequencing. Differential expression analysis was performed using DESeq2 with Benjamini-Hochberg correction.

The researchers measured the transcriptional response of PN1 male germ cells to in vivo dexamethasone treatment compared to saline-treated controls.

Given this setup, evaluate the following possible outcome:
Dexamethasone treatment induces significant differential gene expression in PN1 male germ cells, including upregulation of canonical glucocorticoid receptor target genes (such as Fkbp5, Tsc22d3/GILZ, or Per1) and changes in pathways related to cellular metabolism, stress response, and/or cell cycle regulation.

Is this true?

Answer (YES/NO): NO